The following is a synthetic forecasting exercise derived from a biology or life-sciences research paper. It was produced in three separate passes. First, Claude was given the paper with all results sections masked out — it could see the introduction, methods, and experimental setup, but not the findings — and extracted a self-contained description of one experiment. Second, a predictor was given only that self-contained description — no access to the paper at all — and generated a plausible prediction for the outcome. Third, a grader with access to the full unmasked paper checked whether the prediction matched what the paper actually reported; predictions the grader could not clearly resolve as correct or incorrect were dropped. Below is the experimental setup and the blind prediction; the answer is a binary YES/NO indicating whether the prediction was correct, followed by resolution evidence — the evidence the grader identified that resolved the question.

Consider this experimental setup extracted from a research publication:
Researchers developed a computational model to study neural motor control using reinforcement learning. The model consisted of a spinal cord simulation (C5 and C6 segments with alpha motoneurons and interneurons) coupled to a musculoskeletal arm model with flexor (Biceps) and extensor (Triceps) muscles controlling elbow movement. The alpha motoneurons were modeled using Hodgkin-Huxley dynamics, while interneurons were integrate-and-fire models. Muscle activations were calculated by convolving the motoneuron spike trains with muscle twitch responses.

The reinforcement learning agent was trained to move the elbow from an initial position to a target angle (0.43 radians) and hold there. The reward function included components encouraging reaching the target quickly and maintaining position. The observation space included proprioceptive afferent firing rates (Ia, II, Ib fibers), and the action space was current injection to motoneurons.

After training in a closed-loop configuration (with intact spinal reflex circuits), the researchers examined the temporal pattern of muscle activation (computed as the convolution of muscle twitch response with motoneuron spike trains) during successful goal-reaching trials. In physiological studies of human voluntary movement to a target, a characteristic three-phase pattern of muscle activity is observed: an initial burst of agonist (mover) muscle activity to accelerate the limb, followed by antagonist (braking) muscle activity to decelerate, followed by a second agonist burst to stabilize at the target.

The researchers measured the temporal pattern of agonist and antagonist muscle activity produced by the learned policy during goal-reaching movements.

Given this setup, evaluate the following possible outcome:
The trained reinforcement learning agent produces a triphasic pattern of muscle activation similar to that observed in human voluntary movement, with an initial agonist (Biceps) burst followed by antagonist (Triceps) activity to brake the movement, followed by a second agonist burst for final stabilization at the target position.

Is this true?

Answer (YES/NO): YES